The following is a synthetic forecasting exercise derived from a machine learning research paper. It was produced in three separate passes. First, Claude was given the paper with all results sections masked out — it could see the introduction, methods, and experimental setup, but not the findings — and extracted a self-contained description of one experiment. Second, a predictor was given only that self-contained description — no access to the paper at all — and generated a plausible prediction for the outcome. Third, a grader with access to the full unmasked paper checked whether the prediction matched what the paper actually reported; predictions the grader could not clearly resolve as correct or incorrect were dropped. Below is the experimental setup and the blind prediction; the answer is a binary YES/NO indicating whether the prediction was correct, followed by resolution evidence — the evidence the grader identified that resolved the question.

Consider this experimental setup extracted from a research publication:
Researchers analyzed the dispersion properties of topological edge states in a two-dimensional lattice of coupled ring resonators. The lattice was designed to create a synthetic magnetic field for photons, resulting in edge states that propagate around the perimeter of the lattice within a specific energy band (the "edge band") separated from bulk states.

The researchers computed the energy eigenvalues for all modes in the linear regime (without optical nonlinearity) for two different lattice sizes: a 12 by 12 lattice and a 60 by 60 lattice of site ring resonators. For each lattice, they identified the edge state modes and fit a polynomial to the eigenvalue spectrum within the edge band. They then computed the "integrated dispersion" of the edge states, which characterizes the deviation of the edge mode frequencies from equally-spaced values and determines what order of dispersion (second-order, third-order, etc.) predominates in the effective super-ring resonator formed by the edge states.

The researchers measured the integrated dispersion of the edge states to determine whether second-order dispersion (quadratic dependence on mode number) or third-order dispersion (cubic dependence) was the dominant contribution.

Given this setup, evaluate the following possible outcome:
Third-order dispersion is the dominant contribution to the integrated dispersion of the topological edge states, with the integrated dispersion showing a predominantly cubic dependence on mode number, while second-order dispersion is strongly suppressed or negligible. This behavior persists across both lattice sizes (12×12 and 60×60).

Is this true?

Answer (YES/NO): NO